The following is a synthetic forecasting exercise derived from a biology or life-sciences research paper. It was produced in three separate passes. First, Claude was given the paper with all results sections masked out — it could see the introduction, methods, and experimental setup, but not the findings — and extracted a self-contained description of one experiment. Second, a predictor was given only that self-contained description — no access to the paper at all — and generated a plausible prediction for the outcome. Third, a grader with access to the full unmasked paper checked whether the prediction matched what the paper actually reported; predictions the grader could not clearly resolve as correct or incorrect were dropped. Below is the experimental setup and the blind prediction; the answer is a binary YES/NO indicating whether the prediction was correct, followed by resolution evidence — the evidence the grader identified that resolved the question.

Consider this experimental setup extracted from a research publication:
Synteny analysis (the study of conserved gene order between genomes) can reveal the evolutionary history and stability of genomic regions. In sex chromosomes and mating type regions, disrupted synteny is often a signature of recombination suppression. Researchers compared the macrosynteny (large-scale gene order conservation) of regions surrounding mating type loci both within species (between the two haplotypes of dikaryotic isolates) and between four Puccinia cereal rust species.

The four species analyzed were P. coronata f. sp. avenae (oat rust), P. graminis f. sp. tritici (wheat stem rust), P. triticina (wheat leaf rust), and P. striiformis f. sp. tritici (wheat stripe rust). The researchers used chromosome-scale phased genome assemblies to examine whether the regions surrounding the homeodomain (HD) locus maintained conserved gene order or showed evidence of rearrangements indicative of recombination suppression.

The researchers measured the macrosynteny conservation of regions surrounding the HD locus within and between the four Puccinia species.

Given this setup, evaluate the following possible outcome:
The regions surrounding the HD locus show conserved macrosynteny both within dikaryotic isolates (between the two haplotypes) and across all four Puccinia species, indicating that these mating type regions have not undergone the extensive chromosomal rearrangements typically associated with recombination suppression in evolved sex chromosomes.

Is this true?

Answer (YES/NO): NO